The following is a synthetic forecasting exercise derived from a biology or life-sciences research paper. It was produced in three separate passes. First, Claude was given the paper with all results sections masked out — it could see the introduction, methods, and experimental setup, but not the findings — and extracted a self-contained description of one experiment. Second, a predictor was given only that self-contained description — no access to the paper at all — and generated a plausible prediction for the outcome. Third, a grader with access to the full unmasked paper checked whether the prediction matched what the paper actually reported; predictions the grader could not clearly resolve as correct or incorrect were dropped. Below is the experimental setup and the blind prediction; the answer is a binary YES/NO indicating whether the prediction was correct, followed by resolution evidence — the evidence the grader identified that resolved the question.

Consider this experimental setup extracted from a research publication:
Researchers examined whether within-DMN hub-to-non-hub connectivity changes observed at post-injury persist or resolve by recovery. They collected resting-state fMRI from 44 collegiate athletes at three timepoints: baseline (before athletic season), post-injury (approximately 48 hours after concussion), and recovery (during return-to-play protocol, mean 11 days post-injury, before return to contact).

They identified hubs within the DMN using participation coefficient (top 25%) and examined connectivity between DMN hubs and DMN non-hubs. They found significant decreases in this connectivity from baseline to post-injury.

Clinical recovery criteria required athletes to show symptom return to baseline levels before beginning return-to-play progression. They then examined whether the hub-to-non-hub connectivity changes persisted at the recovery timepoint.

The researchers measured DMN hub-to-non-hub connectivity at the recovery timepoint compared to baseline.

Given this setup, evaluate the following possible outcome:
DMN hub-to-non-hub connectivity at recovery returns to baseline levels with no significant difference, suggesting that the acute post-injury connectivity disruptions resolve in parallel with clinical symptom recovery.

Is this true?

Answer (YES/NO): NO